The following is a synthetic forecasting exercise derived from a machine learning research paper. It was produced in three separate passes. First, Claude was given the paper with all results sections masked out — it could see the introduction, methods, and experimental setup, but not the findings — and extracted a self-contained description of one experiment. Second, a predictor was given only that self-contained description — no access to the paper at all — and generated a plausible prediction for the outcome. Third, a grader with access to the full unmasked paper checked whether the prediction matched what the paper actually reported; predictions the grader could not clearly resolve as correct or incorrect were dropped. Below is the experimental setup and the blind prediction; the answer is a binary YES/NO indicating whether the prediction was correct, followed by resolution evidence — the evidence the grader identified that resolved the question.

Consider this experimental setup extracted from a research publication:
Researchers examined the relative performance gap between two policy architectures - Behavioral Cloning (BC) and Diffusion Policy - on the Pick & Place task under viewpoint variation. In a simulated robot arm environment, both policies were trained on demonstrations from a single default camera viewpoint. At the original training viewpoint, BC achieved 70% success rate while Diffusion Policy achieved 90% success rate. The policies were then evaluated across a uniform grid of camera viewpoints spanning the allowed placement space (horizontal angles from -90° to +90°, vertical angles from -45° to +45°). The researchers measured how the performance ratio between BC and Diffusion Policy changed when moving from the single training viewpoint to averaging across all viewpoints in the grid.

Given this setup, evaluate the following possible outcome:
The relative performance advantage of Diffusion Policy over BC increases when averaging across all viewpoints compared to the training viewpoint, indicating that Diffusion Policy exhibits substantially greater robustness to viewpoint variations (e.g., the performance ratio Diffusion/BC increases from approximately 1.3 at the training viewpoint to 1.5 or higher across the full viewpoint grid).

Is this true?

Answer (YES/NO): YES